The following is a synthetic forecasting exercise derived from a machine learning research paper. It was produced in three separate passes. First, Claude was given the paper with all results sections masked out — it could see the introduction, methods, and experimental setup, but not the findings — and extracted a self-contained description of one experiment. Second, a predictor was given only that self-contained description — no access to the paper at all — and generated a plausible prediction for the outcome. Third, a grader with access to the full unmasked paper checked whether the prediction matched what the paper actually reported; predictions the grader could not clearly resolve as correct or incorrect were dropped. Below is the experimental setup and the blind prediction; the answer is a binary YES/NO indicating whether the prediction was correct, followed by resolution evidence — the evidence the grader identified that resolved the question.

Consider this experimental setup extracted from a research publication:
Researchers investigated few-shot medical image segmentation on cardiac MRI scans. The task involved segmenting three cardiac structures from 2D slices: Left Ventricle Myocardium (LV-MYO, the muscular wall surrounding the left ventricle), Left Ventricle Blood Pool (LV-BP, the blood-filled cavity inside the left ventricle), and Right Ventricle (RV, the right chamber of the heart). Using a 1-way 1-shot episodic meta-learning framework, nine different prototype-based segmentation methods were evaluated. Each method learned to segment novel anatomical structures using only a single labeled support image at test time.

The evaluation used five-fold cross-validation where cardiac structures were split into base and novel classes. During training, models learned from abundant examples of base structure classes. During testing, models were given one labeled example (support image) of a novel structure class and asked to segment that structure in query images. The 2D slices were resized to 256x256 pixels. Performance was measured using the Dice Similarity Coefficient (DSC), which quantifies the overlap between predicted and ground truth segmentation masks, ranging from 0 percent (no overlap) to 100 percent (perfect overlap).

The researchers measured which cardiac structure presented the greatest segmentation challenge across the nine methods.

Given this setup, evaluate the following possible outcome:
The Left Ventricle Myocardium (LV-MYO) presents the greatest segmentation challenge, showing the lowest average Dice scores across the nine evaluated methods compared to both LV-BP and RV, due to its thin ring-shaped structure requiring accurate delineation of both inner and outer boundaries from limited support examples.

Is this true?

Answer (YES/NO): YES